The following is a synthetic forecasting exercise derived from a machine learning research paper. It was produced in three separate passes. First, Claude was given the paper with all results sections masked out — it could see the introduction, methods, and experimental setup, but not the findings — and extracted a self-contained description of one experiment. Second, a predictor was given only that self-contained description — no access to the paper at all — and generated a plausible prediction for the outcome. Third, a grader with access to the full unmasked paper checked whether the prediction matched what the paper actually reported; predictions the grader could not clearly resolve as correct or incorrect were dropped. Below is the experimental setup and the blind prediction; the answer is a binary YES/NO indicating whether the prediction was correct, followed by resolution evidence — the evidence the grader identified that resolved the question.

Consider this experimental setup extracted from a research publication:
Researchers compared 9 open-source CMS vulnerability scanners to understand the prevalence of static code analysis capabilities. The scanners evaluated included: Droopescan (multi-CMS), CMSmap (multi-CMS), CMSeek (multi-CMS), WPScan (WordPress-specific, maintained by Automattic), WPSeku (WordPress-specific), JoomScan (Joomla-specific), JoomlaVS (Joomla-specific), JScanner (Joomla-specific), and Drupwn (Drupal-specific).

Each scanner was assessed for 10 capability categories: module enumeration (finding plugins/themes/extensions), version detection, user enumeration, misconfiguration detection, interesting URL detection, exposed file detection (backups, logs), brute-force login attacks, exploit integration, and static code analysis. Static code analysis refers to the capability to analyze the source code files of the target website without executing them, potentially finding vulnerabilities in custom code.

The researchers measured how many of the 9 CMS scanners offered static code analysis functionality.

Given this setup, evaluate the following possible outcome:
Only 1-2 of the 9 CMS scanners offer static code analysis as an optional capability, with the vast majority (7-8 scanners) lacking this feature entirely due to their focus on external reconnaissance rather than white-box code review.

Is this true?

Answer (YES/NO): YES